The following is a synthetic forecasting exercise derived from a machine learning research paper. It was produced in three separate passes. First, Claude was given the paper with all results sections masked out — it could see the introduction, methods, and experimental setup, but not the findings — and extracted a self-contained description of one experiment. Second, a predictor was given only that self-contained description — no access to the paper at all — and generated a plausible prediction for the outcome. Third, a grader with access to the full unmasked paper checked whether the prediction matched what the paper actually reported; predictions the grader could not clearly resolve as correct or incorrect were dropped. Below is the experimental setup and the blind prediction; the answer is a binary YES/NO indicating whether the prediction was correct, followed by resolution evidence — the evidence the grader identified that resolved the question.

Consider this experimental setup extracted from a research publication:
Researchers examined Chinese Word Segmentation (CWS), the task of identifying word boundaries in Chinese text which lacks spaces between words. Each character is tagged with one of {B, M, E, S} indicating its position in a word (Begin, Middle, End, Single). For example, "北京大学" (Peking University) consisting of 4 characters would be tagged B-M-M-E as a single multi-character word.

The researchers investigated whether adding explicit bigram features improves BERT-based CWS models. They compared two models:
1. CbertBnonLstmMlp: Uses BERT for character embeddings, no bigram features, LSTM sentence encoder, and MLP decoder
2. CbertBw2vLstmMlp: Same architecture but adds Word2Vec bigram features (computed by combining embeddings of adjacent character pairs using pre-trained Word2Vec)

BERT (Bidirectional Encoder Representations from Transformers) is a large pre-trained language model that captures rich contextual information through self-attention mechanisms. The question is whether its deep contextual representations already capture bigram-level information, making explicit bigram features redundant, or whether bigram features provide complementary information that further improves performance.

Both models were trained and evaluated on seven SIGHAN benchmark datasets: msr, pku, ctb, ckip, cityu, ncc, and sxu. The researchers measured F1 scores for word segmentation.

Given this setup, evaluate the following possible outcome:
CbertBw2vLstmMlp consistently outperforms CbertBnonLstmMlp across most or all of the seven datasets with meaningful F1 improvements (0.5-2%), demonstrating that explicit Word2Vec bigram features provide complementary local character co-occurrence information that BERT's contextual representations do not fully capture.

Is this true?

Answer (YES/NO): NO